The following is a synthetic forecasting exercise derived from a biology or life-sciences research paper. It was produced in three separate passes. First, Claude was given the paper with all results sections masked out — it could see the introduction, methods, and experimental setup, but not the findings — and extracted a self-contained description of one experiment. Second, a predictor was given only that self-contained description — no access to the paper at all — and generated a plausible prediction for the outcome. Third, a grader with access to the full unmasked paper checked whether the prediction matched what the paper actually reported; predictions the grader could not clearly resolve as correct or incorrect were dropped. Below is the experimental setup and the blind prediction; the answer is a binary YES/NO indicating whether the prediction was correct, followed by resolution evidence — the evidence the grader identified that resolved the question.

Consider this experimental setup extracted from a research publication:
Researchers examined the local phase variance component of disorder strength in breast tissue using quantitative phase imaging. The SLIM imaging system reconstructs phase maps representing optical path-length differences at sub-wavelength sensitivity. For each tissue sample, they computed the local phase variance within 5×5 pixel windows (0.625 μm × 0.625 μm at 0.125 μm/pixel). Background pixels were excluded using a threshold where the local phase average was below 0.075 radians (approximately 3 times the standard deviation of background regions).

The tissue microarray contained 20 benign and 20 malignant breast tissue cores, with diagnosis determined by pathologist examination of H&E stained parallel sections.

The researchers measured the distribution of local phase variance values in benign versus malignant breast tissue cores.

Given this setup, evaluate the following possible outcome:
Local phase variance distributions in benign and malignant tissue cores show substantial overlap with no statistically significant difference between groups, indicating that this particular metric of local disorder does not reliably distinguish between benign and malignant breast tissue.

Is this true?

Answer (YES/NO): NO